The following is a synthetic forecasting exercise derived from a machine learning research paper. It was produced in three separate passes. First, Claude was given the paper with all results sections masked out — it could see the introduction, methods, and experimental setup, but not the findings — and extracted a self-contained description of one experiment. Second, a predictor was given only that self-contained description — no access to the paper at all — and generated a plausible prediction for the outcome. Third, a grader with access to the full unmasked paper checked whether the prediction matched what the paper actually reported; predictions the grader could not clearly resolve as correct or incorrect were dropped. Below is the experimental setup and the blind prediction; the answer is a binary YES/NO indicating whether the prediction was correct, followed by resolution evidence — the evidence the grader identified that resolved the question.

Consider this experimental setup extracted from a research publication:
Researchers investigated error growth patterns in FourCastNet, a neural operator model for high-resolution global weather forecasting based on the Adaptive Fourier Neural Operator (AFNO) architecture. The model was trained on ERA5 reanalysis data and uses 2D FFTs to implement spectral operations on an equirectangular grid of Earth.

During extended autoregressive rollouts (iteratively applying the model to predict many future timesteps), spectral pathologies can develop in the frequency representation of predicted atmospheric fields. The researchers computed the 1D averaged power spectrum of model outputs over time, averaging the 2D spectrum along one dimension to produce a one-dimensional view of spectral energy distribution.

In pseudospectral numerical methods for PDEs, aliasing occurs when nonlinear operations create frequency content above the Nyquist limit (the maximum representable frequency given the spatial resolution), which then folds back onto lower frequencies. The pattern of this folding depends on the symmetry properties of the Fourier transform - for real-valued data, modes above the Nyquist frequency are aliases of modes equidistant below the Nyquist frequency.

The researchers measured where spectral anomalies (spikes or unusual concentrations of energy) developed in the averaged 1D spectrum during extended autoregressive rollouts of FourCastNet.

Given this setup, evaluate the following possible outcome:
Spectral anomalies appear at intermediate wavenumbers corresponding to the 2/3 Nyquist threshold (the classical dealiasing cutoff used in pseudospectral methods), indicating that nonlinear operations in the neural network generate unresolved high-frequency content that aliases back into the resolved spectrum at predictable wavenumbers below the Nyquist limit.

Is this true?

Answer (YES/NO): NO